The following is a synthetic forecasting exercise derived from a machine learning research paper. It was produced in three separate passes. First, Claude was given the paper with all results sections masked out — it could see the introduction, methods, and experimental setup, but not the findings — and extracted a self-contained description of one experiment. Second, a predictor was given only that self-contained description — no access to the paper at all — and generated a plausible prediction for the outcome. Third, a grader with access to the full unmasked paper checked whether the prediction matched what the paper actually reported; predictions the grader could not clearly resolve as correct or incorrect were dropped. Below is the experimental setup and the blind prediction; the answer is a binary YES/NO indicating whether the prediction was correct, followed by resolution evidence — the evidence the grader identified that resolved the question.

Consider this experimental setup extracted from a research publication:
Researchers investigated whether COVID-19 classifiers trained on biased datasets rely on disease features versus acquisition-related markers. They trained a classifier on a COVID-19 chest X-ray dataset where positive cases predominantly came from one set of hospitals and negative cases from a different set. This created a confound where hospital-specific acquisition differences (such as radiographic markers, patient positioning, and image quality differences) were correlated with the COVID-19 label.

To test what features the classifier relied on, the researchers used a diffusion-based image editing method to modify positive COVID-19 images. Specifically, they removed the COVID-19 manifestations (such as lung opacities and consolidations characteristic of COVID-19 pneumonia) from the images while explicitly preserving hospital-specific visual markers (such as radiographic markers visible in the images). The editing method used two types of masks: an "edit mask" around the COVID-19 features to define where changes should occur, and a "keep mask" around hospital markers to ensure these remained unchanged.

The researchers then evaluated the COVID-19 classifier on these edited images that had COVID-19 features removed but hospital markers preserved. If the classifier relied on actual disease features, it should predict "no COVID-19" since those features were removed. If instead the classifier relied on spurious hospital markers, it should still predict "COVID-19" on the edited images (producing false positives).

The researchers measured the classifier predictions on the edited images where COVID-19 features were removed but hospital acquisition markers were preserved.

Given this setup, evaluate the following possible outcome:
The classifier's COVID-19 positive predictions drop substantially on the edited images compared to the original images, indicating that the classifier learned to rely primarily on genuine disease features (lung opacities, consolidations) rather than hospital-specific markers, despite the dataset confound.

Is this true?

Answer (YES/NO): NO